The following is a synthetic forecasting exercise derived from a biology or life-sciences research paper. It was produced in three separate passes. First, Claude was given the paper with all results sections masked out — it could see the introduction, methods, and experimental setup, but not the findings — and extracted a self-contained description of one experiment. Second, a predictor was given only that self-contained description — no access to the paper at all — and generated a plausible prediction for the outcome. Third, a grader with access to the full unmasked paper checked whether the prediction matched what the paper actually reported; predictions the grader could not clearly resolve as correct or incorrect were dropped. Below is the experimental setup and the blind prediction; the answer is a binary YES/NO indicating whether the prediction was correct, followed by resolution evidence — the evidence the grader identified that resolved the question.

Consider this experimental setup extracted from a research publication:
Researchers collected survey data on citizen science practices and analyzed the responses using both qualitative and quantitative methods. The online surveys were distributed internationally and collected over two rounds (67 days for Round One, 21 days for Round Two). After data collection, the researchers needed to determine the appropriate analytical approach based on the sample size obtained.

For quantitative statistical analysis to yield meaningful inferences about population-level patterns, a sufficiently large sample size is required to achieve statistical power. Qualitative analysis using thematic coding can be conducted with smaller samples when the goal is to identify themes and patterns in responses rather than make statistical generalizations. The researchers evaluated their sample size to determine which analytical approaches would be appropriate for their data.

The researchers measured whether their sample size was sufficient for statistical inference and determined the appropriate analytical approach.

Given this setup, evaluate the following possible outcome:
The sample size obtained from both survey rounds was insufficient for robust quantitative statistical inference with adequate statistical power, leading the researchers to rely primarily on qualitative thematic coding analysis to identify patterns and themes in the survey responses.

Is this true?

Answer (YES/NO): YES